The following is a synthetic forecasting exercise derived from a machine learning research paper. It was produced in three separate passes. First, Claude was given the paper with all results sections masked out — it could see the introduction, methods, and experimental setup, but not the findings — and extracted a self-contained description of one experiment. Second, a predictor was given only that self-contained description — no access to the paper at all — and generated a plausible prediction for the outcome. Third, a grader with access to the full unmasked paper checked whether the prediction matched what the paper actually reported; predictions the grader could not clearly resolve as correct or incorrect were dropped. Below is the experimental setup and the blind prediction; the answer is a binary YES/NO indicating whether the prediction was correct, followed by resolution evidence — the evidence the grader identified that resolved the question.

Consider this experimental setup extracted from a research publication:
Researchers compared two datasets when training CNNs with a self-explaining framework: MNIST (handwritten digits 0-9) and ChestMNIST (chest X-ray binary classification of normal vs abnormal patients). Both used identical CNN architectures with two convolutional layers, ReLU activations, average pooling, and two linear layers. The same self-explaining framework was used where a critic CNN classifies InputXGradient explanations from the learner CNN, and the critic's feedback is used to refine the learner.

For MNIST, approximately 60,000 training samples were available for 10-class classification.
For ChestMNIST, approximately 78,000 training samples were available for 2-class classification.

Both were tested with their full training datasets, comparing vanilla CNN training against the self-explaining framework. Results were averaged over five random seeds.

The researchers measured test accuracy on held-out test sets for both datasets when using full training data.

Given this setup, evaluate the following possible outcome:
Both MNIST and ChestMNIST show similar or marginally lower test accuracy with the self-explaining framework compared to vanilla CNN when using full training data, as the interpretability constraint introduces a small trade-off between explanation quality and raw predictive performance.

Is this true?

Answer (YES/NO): NO